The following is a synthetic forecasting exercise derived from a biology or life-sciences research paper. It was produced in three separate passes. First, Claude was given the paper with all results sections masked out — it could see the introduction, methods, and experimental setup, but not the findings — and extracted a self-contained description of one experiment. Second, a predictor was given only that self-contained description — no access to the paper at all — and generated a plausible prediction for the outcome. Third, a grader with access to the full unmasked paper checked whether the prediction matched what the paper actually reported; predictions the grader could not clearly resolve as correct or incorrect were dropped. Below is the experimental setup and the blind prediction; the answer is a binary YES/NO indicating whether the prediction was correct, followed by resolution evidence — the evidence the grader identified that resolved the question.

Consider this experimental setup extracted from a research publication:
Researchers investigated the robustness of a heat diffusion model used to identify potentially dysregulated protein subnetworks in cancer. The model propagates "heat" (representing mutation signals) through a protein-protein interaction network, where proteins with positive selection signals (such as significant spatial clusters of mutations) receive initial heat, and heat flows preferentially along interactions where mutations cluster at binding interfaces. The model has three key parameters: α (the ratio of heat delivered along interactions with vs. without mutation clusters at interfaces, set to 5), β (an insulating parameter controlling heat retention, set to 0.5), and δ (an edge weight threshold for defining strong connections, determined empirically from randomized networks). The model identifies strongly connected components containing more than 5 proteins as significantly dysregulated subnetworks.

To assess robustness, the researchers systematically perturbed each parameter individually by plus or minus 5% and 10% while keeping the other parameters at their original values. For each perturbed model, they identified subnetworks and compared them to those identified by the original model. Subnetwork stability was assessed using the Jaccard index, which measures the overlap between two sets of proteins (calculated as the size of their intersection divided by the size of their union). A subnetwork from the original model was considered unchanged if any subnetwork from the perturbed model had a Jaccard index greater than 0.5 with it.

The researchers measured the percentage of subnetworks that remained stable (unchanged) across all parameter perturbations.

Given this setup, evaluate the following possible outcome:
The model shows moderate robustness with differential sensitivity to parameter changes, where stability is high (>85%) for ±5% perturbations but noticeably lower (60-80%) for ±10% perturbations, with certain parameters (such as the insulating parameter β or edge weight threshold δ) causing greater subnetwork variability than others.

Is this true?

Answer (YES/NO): NO